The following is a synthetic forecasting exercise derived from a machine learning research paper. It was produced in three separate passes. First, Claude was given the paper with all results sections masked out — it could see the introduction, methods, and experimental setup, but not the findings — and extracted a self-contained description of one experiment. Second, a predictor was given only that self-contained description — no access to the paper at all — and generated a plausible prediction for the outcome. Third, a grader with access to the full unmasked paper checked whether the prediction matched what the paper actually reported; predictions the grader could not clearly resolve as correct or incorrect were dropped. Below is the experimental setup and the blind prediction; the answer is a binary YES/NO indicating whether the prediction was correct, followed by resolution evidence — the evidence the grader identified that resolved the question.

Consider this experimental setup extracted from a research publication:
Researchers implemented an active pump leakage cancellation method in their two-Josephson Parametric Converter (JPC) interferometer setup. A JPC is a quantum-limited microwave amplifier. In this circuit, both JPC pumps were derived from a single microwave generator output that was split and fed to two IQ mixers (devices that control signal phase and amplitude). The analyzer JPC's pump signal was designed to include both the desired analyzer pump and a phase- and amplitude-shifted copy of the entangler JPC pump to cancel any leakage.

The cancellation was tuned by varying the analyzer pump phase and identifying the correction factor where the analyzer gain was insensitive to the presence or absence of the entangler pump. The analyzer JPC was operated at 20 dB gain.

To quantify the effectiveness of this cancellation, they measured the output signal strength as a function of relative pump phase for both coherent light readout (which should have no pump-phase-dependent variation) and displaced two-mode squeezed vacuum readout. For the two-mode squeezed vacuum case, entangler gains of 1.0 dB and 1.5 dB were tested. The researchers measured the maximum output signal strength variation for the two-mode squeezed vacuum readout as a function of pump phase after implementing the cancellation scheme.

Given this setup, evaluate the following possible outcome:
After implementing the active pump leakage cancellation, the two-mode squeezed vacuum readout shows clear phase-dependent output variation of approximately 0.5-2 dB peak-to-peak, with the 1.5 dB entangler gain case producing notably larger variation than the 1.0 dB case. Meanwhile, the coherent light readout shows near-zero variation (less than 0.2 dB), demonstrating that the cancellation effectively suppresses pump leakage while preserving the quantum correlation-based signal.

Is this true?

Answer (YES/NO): NO